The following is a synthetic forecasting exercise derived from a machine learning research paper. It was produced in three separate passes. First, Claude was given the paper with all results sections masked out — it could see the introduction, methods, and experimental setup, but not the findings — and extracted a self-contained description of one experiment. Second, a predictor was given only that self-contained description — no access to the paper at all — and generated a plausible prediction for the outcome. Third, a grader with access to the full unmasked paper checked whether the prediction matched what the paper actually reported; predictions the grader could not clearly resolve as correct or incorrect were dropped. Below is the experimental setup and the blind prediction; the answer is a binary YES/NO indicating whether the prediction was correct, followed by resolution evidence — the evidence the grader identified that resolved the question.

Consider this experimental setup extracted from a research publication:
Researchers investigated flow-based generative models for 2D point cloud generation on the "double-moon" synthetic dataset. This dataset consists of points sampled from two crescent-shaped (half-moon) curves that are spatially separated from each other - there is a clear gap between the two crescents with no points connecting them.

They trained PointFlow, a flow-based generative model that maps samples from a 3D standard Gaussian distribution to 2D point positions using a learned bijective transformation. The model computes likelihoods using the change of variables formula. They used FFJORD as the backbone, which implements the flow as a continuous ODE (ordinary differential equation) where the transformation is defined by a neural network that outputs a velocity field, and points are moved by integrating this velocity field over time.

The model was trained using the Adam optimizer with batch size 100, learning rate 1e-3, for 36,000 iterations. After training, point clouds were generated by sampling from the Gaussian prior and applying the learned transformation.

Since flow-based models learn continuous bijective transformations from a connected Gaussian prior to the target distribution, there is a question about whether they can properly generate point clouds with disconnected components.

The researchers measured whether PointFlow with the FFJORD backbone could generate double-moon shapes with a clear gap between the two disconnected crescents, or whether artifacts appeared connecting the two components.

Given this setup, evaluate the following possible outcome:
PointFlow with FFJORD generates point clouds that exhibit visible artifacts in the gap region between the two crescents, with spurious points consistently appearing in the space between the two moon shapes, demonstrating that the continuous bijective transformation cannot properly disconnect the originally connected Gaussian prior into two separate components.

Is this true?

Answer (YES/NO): YES